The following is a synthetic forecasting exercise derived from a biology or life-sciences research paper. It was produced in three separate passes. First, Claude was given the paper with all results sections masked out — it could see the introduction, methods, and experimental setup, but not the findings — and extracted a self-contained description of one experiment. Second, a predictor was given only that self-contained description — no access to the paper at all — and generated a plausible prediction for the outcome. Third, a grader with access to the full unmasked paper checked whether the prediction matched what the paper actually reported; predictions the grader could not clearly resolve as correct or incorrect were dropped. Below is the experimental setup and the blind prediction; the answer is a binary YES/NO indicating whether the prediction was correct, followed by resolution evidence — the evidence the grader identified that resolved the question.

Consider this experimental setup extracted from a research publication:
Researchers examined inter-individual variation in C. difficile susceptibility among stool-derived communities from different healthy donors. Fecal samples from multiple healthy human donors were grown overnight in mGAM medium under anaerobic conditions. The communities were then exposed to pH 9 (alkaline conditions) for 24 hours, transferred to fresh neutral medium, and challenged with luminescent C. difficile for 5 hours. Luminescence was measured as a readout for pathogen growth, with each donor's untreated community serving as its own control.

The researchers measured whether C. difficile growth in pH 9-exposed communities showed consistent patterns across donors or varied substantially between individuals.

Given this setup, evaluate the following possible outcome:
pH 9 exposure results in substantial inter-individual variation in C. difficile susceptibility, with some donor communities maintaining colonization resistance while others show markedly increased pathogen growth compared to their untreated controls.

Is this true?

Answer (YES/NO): NO